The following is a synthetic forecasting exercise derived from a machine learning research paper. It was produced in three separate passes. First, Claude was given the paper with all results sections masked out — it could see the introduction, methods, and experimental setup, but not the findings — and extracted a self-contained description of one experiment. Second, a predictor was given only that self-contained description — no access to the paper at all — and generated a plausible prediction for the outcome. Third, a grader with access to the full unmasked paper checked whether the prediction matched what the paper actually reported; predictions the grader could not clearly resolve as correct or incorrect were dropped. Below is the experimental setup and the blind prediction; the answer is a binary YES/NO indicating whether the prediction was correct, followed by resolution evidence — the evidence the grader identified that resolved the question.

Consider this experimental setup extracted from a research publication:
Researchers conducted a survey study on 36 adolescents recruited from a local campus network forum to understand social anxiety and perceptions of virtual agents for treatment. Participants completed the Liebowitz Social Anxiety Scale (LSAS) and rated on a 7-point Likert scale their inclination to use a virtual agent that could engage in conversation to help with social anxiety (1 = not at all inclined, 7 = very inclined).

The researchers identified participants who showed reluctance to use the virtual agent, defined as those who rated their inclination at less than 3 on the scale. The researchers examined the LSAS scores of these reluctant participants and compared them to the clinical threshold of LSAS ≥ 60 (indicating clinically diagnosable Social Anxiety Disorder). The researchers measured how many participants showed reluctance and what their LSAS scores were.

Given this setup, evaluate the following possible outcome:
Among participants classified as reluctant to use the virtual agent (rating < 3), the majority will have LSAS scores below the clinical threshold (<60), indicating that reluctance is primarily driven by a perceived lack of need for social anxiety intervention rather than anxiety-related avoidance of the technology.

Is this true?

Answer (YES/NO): NO